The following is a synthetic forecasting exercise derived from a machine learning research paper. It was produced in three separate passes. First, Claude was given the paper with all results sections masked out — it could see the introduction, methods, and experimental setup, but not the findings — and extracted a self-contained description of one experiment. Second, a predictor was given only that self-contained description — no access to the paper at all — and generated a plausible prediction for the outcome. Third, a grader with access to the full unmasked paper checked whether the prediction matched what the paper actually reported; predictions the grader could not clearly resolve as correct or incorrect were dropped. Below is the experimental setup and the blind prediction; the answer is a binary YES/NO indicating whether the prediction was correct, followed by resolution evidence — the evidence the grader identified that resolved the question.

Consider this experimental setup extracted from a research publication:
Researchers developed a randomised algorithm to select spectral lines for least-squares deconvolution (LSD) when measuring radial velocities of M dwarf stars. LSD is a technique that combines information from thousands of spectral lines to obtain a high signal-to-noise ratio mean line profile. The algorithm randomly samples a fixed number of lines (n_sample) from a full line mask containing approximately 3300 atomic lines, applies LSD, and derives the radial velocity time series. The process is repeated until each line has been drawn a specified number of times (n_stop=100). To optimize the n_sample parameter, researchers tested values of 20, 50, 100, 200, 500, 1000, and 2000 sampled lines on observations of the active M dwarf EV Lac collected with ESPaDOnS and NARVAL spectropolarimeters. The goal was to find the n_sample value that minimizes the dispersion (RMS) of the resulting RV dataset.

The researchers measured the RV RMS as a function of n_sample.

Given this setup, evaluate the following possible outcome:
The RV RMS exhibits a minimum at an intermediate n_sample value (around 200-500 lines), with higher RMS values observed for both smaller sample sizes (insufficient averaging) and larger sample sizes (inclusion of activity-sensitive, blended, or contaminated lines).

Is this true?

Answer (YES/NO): NO